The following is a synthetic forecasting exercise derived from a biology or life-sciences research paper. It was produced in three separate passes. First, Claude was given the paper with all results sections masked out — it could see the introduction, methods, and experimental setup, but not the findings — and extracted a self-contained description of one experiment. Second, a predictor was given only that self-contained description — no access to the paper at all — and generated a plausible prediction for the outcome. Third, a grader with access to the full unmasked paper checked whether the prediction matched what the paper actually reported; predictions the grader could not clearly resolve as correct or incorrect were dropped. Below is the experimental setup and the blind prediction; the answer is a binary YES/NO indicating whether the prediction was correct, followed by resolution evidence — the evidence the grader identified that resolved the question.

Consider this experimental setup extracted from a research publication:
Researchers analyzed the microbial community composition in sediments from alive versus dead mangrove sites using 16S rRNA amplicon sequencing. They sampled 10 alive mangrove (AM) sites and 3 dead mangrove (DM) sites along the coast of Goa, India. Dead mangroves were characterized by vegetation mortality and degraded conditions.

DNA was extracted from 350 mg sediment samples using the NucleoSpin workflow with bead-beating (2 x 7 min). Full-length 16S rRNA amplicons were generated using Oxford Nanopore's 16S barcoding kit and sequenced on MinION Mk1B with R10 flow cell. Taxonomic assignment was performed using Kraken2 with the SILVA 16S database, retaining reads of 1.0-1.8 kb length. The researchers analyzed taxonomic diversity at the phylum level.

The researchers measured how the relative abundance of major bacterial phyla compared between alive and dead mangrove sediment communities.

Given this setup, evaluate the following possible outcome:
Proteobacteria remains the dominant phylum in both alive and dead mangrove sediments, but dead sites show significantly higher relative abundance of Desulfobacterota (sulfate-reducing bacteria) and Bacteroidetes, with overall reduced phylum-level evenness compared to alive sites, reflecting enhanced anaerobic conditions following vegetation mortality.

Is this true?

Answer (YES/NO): NO